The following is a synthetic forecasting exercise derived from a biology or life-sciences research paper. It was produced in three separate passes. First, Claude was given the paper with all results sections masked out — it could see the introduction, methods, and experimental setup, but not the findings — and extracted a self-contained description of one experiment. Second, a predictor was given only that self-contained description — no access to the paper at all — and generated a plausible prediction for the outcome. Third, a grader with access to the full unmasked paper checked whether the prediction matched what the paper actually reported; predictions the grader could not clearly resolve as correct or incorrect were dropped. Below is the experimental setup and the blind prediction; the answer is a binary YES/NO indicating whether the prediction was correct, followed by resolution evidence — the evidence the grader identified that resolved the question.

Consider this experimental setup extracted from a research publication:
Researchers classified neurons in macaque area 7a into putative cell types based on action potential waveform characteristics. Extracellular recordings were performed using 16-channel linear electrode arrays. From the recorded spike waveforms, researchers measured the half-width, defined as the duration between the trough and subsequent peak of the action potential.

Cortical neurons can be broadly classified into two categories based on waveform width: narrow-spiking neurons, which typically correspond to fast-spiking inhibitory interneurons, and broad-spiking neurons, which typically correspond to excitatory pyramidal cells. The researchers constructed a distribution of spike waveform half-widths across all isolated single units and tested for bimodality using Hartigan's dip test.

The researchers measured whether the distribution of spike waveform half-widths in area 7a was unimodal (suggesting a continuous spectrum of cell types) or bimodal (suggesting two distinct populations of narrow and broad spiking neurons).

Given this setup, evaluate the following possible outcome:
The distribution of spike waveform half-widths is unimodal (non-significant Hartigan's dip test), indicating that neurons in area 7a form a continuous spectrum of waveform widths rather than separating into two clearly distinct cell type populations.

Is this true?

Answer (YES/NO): NO